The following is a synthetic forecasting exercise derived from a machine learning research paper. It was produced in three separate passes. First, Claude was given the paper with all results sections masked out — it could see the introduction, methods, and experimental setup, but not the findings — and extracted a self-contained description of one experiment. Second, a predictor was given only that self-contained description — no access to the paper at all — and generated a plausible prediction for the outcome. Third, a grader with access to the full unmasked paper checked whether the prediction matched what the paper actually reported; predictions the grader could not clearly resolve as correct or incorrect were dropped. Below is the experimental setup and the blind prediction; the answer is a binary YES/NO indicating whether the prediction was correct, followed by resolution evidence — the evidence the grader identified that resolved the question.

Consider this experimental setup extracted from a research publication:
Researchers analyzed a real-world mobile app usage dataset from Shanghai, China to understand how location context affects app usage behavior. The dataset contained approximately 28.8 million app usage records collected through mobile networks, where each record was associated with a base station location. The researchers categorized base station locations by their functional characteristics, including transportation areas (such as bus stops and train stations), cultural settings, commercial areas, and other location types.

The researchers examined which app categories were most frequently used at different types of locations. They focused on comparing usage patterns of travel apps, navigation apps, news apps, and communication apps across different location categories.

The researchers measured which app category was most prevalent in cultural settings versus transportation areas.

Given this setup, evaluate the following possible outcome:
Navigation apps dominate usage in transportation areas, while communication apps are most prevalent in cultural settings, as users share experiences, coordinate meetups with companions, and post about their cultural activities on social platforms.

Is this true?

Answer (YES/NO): NO